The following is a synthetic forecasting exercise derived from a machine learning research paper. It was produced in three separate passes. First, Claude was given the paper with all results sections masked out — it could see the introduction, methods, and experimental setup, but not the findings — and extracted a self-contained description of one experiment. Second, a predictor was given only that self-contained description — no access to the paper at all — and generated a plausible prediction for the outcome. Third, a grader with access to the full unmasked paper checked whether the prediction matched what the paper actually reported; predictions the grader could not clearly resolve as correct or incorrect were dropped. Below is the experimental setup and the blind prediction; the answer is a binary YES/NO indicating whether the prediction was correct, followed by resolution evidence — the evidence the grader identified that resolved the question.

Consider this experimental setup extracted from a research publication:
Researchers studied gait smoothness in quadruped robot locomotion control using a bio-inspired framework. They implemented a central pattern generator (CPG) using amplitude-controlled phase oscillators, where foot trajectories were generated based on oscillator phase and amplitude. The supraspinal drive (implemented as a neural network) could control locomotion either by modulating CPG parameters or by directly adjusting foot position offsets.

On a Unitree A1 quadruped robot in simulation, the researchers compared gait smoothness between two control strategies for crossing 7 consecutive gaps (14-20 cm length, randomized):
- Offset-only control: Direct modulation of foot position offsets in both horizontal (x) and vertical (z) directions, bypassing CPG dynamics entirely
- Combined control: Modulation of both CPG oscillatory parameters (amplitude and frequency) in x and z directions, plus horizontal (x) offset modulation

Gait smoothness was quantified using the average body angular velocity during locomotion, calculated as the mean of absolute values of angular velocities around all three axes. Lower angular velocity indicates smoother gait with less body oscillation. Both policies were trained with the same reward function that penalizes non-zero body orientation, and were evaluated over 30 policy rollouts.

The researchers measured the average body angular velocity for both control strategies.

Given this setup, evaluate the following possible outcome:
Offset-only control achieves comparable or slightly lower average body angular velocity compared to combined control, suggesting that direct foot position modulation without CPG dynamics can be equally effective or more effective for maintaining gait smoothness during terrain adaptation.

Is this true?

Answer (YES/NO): NO